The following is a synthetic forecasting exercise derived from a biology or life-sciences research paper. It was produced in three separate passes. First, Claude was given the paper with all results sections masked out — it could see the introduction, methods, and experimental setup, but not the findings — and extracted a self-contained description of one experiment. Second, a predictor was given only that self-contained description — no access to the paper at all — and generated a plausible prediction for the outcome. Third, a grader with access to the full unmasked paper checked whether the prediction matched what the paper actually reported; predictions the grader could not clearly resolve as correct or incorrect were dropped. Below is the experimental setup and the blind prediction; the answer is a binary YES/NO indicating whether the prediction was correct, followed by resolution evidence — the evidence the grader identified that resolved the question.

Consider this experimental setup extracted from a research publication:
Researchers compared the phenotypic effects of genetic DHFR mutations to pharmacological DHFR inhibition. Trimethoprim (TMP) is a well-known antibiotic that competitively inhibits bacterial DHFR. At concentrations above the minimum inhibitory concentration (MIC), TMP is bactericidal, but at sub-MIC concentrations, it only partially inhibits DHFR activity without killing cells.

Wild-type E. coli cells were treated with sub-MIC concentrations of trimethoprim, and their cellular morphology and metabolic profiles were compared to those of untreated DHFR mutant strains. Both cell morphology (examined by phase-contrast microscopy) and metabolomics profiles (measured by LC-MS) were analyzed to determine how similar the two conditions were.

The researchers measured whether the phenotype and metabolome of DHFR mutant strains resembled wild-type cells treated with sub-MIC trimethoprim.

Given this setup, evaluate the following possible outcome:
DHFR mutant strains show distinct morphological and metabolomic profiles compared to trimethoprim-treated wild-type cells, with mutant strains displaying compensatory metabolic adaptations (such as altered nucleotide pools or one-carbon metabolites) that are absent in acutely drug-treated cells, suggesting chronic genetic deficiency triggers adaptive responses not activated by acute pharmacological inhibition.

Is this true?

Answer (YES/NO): NO